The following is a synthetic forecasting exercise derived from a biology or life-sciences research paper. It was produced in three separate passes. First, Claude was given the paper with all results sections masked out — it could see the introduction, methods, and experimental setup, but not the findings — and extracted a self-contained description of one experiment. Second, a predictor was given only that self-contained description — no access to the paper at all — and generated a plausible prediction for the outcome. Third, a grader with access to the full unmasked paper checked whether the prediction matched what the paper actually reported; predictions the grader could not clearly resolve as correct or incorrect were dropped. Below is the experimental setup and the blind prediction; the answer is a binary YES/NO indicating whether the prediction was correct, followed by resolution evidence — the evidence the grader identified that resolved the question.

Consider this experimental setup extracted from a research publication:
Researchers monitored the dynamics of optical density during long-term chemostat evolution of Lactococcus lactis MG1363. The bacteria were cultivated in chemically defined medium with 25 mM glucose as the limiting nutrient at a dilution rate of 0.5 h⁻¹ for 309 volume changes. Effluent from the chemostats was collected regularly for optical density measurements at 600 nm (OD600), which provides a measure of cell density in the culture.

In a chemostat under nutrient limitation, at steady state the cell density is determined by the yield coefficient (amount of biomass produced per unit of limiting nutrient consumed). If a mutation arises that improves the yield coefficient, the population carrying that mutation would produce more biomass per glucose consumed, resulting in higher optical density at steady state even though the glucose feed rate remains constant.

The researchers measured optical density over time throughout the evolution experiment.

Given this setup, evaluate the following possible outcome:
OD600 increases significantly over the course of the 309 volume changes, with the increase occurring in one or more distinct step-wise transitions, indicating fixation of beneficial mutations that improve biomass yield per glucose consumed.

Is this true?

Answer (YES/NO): NO